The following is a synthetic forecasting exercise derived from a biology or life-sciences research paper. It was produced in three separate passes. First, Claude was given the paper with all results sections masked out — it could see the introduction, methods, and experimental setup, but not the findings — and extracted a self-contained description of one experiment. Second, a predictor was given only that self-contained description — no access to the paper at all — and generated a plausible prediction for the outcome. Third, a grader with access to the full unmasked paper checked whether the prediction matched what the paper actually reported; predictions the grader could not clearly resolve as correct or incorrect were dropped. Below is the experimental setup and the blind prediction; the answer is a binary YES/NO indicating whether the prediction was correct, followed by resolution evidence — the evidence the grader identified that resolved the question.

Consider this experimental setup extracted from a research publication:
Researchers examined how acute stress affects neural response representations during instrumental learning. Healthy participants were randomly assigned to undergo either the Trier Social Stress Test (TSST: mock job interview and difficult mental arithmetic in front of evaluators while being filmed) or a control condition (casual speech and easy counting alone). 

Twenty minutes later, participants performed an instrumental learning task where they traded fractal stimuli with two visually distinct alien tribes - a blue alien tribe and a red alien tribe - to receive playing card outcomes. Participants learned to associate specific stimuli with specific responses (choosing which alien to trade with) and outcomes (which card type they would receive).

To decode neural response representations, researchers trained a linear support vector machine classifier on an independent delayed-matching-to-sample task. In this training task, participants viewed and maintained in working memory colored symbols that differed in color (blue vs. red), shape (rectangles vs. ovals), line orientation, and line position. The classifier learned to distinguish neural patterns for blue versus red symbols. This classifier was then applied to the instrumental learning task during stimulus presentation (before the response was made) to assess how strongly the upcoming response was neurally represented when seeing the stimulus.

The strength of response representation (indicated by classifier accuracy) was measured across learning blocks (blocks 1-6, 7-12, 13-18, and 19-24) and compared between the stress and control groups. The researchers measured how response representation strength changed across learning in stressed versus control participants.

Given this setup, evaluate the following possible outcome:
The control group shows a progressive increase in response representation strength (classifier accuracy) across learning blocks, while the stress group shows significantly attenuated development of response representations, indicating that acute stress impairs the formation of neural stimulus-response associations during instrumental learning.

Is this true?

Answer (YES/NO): NO